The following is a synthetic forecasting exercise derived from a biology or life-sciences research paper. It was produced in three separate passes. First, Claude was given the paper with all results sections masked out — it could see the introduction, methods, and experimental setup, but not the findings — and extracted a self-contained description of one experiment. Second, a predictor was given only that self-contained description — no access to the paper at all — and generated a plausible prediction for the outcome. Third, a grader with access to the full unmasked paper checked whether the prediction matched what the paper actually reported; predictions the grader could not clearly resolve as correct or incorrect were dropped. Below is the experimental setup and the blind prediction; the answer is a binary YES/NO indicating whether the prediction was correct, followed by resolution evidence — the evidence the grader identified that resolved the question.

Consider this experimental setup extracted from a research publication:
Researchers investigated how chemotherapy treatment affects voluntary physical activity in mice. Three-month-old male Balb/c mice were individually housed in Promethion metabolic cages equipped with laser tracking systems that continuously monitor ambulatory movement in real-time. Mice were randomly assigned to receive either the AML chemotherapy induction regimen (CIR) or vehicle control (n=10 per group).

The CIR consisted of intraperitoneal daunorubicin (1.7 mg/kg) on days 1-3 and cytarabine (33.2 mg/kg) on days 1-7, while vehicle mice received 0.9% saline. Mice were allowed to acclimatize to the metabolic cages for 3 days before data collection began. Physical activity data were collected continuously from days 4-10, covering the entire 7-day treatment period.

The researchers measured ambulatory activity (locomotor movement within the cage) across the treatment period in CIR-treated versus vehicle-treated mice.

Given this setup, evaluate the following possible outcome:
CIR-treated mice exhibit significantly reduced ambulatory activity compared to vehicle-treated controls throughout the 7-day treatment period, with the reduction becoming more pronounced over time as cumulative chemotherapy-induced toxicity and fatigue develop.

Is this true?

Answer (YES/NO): NO